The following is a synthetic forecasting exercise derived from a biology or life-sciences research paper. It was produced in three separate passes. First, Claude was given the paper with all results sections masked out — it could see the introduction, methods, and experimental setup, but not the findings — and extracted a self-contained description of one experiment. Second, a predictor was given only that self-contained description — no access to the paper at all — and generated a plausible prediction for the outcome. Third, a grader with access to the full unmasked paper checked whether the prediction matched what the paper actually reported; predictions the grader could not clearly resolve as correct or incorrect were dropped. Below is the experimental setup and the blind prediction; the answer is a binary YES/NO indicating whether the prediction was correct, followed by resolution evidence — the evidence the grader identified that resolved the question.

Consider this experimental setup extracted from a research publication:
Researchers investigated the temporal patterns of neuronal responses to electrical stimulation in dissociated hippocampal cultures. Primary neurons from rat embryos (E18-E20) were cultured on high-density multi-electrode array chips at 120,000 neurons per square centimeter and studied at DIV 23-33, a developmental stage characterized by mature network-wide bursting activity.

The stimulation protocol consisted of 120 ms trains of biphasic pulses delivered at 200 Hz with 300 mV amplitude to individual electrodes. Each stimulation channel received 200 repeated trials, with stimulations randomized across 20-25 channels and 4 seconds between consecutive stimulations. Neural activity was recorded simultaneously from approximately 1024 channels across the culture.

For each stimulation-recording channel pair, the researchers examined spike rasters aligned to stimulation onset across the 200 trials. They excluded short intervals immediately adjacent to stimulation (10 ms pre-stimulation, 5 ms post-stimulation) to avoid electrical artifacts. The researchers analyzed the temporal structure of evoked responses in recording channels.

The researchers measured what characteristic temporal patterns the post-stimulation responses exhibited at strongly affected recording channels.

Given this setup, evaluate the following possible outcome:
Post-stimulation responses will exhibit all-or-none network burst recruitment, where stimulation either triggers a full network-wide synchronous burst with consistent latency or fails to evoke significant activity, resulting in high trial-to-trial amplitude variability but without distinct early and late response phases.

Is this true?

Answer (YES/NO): NO